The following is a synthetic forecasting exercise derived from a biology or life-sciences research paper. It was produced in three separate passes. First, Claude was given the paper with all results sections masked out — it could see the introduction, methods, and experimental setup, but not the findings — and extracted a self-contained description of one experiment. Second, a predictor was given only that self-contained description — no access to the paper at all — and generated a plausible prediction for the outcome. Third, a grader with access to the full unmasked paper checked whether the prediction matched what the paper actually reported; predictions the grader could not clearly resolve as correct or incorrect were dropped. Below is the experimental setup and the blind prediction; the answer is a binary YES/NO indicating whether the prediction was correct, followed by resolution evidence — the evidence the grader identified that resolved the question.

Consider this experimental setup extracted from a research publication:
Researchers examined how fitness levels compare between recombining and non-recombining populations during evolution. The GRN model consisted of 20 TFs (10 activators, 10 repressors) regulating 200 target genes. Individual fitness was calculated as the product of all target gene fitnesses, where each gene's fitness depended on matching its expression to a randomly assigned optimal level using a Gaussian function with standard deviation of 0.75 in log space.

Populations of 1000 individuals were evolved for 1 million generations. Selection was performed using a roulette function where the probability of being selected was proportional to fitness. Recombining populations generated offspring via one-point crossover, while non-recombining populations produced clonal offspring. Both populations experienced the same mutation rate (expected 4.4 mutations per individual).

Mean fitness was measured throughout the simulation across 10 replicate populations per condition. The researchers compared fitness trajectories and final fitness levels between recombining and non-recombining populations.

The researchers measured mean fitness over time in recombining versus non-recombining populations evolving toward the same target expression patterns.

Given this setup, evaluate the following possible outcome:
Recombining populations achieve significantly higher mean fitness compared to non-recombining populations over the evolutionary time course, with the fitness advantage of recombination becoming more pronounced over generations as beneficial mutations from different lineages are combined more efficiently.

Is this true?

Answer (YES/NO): YES